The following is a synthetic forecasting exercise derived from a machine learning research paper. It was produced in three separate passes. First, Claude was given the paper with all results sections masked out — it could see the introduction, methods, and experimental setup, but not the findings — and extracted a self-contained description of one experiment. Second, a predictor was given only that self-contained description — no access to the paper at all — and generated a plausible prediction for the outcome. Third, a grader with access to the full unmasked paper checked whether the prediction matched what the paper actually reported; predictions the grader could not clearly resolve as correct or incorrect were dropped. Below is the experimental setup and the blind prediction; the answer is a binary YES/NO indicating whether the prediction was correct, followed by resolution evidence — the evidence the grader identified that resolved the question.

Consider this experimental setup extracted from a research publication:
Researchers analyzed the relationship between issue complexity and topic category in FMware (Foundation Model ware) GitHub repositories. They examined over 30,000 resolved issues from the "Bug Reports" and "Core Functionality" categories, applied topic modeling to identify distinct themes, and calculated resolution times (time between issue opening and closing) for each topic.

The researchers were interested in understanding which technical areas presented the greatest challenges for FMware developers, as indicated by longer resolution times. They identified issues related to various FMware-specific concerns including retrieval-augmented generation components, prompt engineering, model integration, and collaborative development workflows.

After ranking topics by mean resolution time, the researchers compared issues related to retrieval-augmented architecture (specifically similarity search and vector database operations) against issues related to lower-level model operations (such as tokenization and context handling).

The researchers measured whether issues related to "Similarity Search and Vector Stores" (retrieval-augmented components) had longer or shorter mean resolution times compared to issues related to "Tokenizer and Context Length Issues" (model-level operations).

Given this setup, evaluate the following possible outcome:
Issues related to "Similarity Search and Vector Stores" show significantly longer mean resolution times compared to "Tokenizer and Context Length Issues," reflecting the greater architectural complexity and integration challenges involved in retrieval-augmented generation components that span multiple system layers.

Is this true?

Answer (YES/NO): YES